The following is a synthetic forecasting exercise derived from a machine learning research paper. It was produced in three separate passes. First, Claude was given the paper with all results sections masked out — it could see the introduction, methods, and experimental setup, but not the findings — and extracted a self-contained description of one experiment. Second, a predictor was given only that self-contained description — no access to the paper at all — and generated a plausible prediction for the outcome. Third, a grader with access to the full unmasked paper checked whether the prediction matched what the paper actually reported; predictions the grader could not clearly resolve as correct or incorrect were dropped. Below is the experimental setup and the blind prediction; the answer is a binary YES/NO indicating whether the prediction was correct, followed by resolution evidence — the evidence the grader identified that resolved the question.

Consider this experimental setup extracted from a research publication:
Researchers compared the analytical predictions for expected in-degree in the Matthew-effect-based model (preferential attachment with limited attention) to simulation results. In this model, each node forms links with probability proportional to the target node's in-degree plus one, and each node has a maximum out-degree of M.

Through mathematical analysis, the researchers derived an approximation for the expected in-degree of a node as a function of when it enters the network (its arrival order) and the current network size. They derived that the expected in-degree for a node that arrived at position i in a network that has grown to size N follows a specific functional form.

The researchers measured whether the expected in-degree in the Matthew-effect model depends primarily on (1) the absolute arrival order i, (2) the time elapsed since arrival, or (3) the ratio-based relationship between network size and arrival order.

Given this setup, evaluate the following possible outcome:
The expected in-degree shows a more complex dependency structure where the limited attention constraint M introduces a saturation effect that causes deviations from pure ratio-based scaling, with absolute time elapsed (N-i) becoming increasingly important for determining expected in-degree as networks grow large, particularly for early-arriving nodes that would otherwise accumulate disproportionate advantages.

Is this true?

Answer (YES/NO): NO